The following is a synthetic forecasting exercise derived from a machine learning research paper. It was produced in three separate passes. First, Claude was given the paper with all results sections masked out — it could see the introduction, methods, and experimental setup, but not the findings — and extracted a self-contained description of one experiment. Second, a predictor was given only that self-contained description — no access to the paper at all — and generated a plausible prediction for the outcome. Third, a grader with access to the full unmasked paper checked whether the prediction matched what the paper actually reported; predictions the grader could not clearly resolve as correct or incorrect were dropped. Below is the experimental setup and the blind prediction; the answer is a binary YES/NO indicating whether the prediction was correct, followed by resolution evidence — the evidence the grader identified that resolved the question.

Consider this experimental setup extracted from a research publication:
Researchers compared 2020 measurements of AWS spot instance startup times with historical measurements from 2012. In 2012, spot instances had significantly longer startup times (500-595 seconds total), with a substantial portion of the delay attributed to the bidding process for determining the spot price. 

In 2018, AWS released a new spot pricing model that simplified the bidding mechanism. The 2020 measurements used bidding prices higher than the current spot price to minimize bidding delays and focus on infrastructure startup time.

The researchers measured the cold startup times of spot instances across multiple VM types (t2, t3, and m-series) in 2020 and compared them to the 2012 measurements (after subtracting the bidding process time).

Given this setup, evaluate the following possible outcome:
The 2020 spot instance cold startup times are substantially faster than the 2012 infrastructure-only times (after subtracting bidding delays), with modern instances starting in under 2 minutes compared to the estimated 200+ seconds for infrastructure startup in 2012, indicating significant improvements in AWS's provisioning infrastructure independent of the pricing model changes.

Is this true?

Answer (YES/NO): NO